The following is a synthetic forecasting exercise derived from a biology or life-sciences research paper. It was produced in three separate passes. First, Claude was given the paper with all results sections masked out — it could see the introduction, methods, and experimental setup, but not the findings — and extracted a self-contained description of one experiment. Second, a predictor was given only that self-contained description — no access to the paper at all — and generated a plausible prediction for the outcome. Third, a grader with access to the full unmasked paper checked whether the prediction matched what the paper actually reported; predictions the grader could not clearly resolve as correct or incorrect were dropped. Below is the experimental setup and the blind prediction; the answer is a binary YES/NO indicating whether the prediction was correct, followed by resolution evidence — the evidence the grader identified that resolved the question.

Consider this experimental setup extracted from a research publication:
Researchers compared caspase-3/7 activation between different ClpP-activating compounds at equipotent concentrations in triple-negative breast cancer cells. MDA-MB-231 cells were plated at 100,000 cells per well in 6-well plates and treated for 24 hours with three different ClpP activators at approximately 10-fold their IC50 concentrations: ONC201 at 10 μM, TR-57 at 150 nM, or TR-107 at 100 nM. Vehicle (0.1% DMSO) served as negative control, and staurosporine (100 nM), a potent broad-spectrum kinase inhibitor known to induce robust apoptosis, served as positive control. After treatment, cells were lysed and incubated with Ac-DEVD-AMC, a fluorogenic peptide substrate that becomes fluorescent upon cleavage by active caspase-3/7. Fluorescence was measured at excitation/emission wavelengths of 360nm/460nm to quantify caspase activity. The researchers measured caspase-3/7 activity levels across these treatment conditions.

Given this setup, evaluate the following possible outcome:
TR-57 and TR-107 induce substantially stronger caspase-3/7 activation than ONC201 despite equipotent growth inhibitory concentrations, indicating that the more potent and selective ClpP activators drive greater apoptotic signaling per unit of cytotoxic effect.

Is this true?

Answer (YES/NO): NO